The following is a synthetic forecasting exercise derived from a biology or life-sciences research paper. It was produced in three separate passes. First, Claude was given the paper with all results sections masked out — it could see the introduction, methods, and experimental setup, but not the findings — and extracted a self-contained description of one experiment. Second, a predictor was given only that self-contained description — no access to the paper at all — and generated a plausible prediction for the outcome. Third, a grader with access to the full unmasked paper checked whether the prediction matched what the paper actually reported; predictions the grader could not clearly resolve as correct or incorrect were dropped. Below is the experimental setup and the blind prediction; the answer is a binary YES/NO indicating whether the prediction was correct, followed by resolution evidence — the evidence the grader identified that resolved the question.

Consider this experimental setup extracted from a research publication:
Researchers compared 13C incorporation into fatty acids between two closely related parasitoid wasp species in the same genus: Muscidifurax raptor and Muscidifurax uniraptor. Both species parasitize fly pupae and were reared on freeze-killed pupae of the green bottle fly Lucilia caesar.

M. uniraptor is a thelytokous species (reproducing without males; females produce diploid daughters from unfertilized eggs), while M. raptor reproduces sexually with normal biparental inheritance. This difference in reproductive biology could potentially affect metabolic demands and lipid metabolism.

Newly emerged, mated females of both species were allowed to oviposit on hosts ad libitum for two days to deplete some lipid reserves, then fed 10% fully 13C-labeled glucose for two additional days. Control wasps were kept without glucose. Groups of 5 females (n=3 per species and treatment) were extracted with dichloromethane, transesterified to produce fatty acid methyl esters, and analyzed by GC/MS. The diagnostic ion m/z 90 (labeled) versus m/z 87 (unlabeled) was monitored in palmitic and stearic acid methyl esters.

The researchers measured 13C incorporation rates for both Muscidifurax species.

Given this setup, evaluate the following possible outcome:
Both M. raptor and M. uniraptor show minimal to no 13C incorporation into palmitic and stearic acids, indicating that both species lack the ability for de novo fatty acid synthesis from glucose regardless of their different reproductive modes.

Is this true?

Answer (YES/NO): NO